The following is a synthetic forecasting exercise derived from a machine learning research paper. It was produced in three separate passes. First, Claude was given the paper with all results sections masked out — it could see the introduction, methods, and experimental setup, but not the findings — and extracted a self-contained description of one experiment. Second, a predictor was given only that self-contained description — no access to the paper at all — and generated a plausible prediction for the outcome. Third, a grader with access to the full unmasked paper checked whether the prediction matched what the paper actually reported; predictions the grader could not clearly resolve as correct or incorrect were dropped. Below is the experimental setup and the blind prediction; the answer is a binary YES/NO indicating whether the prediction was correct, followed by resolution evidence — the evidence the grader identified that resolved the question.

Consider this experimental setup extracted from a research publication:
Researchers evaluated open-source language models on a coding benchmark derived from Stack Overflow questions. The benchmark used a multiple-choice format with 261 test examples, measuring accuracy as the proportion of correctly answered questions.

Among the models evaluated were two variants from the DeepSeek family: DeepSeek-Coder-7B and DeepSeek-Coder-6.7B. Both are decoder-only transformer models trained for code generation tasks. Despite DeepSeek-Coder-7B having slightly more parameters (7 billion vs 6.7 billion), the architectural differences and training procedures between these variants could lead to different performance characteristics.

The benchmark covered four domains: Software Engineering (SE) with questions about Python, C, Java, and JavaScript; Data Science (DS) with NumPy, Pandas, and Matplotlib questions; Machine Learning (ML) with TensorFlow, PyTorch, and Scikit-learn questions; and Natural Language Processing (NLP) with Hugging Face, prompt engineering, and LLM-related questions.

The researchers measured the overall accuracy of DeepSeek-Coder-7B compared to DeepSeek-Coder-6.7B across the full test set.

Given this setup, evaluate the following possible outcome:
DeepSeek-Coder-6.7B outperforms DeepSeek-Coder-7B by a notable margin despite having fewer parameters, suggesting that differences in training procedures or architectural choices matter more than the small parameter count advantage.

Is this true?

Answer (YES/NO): NO